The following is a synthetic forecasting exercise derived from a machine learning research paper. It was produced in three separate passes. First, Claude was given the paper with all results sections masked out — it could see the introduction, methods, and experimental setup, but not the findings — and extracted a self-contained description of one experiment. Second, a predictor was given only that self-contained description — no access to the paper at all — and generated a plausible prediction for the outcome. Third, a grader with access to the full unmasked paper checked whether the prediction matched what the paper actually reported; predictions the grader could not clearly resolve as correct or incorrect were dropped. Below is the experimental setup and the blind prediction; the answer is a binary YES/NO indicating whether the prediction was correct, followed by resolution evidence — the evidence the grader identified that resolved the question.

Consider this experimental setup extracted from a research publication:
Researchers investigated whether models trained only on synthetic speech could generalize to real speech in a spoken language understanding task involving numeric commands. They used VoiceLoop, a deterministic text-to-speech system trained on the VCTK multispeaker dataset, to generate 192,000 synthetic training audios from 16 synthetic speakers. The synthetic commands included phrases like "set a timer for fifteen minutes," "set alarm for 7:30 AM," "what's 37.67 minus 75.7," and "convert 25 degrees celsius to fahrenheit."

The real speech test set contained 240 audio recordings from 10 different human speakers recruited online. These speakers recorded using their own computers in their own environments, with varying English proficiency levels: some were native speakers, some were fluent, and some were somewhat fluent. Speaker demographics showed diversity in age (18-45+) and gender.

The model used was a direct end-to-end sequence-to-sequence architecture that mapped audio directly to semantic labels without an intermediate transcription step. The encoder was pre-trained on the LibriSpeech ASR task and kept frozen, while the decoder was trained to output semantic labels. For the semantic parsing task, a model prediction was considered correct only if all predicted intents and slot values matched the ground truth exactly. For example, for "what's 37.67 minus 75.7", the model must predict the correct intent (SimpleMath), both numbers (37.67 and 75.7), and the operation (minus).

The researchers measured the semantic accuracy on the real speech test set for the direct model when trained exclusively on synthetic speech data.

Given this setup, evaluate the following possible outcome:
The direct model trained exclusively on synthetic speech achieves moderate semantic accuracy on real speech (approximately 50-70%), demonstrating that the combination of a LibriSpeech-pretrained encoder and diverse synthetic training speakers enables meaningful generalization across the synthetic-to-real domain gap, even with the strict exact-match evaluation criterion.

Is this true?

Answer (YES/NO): YES